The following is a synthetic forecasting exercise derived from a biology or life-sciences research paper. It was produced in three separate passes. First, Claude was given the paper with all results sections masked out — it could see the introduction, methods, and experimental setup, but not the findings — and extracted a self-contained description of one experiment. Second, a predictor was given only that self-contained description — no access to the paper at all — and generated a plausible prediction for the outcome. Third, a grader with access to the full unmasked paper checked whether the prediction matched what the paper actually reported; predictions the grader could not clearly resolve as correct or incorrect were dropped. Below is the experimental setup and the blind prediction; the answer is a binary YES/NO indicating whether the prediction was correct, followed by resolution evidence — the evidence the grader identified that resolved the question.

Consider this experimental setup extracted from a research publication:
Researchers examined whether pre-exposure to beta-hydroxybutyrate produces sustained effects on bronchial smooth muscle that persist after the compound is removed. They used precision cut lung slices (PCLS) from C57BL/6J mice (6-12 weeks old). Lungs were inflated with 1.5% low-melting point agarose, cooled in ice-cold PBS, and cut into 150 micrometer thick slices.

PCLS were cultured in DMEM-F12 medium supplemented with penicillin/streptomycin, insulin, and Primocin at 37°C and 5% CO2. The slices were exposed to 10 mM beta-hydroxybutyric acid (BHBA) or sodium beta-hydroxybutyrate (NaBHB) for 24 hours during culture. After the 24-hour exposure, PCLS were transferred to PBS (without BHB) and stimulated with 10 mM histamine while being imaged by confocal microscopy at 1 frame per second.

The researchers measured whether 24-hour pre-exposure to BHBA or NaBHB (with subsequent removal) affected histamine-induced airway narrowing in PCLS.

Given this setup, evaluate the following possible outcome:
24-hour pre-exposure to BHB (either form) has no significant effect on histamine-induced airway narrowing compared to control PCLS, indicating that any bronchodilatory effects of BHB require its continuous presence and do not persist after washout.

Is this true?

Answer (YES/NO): NO